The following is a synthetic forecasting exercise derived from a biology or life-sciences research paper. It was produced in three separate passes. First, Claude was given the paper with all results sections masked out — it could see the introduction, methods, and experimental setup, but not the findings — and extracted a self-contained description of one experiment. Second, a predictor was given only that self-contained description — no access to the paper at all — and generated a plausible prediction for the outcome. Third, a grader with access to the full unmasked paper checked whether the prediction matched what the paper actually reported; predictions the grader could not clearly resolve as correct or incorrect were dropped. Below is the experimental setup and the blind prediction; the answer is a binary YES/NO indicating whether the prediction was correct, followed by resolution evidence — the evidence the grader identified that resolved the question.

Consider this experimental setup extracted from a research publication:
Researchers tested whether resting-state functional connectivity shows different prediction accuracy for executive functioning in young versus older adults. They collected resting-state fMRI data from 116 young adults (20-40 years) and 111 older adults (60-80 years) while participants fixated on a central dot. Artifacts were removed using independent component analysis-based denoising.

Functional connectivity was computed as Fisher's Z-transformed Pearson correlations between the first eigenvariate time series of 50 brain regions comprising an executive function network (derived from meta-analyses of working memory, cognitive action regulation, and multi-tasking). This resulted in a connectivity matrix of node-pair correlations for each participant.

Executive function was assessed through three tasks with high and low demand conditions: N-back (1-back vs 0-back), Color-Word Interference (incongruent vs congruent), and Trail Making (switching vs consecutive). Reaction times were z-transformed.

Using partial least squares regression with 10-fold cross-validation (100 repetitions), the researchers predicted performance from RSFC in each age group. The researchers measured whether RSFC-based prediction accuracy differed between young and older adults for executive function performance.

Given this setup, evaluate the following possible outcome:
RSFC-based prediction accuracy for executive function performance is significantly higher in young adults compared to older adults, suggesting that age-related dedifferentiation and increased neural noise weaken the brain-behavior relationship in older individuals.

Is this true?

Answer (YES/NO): NO